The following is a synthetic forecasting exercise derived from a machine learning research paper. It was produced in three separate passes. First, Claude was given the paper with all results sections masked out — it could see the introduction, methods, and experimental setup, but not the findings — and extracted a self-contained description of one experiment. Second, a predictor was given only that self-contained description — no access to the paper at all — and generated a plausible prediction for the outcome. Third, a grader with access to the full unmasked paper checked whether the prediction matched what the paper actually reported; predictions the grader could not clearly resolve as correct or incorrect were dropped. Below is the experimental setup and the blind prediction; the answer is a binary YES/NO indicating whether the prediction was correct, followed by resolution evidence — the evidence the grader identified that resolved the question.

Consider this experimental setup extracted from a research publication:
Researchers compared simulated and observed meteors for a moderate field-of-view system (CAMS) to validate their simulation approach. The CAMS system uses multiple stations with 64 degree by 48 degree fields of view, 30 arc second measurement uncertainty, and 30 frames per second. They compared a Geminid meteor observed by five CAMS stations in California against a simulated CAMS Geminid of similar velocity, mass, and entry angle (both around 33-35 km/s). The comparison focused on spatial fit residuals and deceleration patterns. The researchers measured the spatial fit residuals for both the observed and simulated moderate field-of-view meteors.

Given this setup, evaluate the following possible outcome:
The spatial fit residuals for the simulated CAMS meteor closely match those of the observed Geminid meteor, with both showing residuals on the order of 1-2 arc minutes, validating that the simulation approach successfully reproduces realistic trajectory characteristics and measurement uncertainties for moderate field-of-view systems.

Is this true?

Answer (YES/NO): NO